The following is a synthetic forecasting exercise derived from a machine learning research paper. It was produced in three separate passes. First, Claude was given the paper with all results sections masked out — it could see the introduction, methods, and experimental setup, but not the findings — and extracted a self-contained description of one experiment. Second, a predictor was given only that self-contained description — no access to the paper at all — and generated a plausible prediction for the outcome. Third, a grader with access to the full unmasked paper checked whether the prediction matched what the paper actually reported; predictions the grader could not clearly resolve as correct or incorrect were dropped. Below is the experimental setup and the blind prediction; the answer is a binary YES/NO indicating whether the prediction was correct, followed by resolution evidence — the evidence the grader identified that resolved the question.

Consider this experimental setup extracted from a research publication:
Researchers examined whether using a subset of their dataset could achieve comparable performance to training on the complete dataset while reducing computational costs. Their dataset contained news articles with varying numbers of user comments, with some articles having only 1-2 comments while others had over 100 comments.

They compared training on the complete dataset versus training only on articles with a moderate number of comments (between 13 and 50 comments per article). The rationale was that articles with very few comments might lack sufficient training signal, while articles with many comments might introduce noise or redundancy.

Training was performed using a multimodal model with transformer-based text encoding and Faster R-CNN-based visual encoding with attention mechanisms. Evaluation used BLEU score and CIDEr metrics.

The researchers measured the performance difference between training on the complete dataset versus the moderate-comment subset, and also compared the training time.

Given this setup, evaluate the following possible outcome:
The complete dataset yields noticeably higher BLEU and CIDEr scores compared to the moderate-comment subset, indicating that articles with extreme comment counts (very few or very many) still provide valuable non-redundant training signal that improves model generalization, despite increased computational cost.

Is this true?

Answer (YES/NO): NO